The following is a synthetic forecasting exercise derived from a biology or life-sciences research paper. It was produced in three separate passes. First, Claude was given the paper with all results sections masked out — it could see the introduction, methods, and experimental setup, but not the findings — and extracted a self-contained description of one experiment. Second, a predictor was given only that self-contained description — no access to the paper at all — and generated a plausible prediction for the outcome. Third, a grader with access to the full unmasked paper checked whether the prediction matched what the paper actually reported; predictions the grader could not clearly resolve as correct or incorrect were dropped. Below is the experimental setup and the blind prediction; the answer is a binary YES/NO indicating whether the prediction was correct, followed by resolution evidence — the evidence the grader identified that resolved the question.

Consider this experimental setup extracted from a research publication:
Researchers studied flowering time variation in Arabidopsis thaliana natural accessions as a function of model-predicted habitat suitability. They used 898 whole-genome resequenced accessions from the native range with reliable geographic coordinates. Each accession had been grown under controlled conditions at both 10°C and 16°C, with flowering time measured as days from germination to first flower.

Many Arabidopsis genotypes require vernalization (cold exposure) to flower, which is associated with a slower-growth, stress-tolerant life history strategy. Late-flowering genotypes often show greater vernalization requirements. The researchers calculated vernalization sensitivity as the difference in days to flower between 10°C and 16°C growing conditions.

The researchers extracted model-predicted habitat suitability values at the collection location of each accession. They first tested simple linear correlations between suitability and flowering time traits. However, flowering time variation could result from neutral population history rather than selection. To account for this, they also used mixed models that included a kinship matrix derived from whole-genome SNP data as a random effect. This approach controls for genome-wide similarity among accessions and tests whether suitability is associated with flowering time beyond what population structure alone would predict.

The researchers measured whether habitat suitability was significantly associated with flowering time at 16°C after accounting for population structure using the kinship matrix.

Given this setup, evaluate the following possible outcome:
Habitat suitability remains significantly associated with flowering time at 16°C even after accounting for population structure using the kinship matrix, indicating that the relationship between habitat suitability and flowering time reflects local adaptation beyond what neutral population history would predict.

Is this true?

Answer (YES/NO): NO